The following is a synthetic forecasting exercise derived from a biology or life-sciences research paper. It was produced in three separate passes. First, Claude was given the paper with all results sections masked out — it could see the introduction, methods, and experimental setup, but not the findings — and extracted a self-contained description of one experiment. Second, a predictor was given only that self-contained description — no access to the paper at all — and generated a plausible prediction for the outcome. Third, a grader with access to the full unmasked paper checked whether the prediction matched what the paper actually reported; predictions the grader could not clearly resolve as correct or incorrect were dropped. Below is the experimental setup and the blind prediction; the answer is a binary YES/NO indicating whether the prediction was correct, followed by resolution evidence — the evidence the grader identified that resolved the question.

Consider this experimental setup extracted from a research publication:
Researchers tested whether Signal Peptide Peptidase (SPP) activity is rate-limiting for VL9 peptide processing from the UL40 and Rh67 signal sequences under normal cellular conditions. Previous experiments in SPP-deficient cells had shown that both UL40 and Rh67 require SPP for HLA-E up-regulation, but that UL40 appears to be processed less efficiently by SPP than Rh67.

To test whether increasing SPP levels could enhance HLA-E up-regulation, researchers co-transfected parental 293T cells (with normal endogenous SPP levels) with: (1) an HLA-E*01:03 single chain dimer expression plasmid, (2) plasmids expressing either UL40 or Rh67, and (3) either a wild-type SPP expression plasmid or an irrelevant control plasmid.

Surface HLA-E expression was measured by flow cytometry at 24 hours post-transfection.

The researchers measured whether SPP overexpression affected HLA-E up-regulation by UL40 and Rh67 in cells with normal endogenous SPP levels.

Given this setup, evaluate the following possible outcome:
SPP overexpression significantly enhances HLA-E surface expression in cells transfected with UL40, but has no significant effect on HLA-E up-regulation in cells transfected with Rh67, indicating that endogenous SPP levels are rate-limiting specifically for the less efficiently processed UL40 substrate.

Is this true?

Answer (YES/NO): NO